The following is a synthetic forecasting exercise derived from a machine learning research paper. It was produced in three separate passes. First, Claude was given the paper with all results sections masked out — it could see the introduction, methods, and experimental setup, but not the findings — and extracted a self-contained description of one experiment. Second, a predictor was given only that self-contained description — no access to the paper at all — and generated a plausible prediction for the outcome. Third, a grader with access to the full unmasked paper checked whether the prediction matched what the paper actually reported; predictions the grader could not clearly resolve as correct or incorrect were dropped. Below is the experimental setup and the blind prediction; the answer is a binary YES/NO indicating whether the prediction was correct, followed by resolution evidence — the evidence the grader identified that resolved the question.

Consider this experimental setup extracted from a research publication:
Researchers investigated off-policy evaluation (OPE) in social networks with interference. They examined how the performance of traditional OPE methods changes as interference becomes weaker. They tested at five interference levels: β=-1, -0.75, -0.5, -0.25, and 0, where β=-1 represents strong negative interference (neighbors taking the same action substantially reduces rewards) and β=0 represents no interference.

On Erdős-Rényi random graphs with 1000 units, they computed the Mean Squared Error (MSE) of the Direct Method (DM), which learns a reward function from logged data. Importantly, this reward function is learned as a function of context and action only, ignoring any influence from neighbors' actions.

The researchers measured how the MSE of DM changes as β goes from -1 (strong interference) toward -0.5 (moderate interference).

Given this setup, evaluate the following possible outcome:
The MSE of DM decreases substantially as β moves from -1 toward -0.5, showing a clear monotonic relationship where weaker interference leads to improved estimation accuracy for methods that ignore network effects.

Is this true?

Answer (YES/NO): NO